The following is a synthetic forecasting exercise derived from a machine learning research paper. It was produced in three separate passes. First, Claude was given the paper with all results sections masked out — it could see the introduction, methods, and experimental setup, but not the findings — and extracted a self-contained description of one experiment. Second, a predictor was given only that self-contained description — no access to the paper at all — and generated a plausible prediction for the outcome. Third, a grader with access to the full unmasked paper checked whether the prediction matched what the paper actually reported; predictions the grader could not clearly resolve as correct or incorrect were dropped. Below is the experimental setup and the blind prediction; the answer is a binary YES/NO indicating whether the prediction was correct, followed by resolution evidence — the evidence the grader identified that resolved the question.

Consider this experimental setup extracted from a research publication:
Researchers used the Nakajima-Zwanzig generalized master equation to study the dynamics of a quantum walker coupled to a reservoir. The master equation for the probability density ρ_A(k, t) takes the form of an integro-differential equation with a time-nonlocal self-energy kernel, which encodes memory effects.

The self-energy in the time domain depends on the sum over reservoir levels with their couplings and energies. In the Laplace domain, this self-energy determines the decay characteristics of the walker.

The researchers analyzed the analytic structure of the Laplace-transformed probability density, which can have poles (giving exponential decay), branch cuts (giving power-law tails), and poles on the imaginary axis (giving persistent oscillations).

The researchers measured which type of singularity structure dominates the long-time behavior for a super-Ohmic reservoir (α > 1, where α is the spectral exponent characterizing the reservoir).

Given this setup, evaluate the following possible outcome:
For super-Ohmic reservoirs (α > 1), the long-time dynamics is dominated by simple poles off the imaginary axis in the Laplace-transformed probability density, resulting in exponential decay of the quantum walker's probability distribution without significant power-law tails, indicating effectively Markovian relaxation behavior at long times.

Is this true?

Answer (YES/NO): NO